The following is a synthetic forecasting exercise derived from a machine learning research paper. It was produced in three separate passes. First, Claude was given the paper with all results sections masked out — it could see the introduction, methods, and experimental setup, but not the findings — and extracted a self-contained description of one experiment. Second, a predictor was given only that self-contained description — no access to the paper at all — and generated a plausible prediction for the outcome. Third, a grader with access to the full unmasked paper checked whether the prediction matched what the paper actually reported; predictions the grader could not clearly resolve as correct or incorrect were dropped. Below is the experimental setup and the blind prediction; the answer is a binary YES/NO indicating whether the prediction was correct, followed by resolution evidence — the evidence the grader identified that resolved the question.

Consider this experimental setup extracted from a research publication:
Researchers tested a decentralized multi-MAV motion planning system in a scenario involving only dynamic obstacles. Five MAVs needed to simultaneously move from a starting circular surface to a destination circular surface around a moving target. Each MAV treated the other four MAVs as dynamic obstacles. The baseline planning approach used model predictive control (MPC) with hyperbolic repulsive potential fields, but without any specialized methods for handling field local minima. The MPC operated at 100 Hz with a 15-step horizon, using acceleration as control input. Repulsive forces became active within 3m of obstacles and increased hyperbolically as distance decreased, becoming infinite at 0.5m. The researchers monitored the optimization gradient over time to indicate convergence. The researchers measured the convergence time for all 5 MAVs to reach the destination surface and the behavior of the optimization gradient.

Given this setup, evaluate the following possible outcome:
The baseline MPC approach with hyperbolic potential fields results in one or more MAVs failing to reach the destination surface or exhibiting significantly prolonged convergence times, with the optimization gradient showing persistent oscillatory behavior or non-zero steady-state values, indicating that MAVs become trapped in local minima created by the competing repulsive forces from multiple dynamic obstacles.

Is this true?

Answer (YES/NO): NO